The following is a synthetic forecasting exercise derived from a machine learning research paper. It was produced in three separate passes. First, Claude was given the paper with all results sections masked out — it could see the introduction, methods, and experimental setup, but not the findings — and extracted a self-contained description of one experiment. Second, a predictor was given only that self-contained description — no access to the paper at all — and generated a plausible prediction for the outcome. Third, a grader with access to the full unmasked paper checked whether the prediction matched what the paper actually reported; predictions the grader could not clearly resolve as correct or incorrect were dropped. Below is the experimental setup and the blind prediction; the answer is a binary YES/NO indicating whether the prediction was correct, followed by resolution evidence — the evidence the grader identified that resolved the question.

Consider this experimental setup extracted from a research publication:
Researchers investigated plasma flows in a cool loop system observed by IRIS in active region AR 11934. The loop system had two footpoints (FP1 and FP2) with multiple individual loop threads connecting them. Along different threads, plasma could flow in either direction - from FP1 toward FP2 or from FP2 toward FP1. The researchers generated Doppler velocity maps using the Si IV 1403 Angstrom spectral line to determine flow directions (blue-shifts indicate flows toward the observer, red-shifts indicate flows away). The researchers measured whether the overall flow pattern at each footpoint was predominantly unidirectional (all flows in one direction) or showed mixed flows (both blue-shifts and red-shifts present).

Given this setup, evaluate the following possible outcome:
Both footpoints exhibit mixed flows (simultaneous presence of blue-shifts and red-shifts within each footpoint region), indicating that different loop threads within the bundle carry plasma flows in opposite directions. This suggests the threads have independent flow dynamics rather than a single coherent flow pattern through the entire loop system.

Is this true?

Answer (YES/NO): YES